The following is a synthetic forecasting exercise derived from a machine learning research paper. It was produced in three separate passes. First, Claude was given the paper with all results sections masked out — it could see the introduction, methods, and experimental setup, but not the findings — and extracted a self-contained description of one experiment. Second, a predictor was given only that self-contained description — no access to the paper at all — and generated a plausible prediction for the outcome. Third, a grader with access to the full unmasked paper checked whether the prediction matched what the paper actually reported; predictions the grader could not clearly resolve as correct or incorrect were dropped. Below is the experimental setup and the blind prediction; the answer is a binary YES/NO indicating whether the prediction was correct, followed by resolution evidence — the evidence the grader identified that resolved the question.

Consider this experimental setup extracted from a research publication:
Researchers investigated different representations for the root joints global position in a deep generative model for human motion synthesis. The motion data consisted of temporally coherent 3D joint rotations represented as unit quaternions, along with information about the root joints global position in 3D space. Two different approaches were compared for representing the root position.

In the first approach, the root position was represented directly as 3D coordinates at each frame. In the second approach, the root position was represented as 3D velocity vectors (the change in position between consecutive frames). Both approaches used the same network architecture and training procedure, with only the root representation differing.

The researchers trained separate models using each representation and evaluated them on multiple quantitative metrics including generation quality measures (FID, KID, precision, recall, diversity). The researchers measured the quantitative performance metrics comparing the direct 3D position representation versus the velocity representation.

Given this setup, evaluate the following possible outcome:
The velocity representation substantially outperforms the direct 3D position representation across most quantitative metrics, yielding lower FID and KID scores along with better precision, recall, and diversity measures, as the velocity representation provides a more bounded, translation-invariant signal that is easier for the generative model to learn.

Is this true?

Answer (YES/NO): NO